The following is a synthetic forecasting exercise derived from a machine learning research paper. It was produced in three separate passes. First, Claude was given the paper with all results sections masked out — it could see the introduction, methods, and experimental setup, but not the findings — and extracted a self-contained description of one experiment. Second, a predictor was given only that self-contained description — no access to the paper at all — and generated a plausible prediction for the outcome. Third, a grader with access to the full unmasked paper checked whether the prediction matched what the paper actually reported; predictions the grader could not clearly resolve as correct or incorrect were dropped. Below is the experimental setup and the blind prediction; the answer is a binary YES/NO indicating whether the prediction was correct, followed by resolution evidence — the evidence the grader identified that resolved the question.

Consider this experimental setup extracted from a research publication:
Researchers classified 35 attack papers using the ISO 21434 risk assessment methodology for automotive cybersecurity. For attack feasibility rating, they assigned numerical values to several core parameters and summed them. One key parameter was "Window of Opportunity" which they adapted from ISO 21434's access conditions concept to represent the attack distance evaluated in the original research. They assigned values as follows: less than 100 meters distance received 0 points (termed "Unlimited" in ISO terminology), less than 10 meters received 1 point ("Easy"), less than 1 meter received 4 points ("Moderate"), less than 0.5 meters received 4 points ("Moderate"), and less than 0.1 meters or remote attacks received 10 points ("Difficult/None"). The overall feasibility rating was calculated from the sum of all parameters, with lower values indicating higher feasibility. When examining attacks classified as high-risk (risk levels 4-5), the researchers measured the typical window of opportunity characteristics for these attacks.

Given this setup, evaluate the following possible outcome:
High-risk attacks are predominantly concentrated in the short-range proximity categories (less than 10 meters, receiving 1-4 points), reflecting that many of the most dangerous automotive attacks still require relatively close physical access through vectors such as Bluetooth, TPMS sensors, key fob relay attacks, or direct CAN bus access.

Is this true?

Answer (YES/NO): NO